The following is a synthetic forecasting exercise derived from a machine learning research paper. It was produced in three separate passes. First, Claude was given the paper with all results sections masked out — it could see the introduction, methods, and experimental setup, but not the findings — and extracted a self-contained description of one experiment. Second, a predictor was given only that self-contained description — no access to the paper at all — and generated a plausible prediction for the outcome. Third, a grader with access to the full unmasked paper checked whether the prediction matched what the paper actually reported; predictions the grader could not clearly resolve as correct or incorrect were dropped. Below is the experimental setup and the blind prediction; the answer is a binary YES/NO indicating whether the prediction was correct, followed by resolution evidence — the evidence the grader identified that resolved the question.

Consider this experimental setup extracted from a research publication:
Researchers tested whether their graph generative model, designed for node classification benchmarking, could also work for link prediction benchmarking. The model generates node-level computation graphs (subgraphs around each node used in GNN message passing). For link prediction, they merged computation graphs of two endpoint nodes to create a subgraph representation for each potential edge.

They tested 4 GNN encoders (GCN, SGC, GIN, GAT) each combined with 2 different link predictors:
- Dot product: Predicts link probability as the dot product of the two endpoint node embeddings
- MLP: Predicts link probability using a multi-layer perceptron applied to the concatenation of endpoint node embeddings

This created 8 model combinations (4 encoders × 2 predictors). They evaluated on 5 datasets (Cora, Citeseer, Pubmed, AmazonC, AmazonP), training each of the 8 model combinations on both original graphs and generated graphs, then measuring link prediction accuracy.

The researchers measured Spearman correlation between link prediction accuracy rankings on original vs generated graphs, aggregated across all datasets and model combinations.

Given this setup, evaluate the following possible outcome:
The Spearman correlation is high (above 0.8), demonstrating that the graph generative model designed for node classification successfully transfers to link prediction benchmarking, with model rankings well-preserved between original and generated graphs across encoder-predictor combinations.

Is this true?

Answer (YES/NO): NO